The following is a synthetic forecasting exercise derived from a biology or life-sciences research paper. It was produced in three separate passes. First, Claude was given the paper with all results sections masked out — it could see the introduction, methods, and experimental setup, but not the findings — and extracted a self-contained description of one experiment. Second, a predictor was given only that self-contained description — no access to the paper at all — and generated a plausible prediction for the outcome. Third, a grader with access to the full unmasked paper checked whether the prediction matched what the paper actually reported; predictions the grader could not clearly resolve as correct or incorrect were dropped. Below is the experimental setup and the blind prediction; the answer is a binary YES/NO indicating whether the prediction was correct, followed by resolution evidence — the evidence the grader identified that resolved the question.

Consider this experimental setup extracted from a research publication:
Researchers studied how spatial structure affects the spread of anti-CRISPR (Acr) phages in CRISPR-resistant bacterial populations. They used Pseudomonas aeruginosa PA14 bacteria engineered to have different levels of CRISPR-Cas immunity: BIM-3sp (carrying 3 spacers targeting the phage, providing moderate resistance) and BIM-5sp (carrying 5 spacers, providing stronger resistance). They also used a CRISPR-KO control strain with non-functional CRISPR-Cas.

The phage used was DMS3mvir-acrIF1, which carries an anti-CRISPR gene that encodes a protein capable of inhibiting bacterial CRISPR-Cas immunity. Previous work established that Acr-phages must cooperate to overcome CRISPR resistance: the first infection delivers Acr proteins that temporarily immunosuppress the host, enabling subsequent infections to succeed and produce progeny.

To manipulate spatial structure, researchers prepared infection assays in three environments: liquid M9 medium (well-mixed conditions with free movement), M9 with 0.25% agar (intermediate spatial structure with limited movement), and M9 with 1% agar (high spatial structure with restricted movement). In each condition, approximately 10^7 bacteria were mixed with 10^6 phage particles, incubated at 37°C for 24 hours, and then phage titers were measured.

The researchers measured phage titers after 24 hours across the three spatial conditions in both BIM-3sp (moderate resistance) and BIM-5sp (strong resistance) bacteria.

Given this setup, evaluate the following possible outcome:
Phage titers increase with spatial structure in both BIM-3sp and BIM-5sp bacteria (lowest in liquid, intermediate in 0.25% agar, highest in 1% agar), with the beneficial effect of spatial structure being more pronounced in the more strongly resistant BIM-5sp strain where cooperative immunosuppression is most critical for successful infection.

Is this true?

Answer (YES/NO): NO